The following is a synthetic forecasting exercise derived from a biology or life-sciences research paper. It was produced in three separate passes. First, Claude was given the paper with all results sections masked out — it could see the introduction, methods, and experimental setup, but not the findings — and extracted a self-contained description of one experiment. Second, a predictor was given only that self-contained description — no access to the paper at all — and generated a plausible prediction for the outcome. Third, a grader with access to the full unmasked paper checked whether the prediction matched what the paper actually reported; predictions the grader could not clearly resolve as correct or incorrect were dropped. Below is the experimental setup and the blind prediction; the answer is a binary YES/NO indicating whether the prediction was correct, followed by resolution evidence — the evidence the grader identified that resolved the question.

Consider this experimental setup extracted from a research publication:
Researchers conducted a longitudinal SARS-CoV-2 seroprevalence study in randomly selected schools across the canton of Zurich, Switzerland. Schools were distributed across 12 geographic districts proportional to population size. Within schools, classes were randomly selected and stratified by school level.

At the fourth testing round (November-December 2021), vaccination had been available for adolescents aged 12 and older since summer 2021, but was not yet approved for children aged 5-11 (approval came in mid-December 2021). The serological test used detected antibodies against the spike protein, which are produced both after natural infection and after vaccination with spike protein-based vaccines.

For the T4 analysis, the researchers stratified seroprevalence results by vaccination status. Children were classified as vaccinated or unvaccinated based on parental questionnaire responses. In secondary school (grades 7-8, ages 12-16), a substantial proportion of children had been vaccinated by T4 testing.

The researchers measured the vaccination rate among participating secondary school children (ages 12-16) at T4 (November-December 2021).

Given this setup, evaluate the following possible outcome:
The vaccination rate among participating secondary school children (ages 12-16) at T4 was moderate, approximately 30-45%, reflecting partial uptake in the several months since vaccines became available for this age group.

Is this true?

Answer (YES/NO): NO